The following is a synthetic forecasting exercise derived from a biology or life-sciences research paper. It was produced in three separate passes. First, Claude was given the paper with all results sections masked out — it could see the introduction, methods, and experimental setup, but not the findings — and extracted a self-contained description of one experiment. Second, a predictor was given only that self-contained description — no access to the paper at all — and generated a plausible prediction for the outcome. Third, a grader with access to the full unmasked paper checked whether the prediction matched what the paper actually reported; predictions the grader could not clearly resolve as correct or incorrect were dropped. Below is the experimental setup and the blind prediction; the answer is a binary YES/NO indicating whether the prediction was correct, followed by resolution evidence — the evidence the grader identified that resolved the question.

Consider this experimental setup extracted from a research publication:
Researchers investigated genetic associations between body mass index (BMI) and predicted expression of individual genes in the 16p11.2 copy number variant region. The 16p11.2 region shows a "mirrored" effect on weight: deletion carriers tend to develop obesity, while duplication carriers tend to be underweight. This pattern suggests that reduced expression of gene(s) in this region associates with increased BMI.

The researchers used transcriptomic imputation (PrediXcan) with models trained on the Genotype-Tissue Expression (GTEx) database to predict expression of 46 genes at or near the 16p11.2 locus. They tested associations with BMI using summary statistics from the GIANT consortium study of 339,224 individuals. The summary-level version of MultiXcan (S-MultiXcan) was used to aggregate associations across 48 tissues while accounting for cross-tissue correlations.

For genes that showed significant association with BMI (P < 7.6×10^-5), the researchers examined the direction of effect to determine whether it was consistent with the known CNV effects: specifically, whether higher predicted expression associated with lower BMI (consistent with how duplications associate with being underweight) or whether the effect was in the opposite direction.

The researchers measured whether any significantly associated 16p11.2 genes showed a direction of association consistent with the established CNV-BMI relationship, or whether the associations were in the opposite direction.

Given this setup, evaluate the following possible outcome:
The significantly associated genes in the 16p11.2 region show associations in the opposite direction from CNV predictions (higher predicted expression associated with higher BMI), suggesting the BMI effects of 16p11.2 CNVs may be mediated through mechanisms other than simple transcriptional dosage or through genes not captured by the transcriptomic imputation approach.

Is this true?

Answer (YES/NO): NO